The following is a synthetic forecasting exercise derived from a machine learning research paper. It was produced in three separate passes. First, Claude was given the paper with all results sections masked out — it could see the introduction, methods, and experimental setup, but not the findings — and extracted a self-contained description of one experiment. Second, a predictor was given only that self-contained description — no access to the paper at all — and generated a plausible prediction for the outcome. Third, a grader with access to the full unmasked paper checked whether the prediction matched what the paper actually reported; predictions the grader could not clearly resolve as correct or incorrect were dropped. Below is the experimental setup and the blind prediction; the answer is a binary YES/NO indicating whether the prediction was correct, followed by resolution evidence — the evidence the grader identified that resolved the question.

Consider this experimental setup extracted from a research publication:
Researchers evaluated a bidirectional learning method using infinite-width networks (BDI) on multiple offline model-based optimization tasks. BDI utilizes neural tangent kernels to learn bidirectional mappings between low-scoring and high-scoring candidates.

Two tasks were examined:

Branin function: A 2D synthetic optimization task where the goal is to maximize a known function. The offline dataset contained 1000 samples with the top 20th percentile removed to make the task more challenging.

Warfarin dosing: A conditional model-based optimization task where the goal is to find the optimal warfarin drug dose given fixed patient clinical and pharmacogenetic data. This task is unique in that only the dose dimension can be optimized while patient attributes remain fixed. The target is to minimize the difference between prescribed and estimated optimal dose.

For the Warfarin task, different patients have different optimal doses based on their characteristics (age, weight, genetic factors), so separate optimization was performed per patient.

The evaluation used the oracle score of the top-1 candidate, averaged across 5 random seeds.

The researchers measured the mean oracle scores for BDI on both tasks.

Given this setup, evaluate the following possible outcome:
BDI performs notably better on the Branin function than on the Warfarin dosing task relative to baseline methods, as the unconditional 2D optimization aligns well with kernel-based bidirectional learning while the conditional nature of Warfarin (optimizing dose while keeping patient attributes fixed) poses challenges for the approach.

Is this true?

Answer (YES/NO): YES